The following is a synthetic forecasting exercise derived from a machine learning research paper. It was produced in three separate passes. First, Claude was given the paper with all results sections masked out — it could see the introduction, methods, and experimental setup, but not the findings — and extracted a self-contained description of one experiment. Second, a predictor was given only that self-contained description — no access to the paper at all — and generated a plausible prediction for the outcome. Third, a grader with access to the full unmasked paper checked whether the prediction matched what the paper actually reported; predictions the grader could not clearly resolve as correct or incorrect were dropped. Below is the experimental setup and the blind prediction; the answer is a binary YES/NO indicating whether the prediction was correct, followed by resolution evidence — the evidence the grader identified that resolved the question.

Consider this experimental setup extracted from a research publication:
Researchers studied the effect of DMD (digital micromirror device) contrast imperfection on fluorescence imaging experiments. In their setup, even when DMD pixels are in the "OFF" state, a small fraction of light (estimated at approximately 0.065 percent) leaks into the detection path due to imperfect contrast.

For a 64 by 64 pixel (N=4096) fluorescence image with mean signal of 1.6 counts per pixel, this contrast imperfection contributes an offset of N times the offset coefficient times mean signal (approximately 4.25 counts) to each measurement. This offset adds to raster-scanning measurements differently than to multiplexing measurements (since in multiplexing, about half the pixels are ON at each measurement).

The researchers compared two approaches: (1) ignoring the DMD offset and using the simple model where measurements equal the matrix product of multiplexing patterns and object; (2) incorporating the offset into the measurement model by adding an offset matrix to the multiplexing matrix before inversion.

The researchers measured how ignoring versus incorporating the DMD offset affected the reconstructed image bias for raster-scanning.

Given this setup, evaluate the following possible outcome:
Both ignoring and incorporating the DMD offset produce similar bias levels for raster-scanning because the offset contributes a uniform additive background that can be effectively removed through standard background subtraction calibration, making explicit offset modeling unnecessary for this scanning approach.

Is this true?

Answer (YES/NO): NO